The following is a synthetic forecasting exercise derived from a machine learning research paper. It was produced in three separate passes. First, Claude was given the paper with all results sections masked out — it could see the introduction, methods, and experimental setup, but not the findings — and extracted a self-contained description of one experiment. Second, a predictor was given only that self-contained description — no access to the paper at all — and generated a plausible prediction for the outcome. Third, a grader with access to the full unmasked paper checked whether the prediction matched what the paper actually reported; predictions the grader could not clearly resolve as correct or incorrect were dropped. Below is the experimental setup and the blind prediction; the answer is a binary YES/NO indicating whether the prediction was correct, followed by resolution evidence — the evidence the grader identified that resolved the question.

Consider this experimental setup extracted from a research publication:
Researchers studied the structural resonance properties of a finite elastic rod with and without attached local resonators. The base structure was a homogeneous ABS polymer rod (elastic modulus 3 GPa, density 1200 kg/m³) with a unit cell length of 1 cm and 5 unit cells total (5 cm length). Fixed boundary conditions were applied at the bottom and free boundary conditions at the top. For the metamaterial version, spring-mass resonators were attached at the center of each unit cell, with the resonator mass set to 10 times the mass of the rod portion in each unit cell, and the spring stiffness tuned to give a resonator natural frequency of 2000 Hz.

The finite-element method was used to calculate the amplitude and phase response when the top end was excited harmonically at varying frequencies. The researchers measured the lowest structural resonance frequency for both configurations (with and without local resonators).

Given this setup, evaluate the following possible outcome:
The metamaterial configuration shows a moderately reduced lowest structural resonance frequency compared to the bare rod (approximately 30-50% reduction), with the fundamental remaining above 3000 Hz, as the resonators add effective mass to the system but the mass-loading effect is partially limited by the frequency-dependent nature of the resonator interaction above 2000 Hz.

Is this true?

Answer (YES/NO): NO